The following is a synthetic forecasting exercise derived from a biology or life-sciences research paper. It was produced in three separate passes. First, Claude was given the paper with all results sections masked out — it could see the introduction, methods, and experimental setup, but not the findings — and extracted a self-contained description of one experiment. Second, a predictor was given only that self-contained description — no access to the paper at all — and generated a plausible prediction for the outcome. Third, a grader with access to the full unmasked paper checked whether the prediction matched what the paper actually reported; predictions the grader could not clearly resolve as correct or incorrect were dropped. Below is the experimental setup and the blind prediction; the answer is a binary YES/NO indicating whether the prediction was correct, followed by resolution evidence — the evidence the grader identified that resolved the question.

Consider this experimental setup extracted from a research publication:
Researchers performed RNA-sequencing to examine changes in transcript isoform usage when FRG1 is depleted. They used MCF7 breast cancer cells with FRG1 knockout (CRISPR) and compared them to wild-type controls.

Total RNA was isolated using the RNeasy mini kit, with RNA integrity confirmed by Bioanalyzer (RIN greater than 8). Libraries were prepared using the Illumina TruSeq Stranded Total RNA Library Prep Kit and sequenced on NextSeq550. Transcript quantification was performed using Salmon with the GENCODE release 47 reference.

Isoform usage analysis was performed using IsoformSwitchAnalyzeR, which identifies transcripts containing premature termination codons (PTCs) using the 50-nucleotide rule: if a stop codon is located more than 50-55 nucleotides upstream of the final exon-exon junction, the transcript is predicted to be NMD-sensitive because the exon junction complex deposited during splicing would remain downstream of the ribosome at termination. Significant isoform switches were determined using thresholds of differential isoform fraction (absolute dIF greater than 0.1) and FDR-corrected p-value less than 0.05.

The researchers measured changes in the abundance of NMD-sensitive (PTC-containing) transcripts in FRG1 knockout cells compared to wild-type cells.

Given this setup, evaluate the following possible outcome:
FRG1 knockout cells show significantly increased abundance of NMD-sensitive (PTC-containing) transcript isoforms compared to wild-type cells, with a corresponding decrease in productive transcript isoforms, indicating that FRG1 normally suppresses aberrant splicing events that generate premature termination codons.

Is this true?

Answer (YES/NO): NO